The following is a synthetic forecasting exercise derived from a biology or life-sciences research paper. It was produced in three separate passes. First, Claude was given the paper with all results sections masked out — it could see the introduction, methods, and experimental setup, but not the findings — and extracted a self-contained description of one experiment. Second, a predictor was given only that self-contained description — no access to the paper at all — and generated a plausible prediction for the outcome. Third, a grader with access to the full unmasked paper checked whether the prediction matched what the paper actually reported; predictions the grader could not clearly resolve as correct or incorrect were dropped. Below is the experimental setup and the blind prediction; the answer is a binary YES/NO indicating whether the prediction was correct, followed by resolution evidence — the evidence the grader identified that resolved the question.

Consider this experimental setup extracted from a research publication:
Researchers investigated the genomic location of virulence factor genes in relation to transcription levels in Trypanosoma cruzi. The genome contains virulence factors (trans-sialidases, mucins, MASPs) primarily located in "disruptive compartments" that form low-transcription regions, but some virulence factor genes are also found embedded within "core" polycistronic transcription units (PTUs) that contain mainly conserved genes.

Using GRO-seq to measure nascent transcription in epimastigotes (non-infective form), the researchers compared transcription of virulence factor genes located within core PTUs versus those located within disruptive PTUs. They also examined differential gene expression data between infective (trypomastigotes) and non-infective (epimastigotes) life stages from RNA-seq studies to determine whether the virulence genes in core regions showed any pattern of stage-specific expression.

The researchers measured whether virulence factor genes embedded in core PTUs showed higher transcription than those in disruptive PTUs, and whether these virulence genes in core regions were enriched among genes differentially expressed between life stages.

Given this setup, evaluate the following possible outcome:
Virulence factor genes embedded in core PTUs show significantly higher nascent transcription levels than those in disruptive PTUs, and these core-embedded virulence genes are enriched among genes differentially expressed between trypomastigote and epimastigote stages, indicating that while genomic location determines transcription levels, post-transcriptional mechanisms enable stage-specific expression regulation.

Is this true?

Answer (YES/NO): YES